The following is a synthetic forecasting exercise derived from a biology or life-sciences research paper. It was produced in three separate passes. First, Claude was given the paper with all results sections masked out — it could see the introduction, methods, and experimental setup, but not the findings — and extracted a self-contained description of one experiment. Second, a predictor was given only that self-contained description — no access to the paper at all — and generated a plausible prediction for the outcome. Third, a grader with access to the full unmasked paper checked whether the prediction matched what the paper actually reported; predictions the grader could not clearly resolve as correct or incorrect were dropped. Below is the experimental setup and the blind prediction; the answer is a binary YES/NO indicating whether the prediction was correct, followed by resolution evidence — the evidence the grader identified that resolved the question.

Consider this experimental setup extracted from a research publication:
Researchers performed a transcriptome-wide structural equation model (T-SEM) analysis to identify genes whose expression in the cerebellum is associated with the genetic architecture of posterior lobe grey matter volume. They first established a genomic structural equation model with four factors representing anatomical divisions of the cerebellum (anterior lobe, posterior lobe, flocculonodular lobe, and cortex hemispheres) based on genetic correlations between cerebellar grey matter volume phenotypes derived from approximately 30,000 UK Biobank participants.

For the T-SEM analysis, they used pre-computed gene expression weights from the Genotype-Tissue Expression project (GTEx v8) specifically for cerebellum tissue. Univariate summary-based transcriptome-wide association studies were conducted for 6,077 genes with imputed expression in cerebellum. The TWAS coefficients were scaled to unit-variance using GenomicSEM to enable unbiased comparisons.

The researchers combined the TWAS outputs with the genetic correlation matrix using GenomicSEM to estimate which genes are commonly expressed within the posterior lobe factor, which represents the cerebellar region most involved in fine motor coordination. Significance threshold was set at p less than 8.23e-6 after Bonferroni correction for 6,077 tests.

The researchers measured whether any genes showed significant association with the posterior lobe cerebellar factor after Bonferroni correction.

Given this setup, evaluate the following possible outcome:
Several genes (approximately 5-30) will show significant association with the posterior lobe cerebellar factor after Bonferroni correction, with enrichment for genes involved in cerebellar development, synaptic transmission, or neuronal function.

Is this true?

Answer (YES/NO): NO